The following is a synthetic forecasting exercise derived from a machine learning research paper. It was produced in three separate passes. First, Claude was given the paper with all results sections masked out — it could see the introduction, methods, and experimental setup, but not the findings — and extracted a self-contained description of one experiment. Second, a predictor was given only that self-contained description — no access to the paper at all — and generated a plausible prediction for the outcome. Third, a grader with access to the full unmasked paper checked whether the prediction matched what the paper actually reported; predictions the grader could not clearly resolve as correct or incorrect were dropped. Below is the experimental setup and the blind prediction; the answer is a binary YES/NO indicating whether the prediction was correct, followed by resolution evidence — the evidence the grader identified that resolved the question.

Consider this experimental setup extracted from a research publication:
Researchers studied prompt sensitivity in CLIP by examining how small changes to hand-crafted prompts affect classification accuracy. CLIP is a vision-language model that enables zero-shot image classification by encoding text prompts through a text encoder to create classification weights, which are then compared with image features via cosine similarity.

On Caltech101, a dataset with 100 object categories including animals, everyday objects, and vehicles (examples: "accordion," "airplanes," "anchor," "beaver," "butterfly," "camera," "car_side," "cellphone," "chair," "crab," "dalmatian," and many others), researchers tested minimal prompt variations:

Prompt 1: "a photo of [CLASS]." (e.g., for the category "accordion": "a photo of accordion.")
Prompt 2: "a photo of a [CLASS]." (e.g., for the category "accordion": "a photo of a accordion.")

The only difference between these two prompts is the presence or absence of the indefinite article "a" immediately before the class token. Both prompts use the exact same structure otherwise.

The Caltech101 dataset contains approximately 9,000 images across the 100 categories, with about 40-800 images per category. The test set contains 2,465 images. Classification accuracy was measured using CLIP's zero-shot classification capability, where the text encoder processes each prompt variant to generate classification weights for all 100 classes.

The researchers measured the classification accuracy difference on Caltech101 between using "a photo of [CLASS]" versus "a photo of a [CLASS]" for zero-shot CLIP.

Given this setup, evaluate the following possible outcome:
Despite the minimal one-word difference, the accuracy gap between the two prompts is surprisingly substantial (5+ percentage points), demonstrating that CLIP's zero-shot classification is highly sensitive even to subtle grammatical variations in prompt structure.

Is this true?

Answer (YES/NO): YES